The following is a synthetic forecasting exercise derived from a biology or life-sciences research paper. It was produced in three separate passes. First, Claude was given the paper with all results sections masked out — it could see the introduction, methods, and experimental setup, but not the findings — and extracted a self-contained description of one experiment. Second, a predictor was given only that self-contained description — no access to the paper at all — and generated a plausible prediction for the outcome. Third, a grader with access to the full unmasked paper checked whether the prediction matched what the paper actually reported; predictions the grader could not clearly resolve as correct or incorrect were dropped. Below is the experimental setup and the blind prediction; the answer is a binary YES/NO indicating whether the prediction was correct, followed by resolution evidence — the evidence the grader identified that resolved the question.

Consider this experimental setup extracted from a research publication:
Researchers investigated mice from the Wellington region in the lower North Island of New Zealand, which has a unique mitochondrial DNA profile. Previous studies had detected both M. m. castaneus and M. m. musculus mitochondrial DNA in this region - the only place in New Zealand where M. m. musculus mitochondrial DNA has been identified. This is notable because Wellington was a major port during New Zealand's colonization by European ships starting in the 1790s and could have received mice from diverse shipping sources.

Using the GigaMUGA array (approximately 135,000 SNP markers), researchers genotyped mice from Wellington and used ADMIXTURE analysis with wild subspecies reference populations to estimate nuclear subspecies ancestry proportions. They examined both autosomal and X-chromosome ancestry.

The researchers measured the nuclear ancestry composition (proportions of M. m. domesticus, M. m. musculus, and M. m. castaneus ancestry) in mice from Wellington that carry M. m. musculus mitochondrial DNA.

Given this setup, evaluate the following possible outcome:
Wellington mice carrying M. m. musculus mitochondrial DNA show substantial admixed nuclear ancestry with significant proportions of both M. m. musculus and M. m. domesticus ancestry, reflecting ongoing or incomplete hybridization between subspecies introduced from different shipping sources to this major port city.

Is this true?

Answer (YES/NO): NO